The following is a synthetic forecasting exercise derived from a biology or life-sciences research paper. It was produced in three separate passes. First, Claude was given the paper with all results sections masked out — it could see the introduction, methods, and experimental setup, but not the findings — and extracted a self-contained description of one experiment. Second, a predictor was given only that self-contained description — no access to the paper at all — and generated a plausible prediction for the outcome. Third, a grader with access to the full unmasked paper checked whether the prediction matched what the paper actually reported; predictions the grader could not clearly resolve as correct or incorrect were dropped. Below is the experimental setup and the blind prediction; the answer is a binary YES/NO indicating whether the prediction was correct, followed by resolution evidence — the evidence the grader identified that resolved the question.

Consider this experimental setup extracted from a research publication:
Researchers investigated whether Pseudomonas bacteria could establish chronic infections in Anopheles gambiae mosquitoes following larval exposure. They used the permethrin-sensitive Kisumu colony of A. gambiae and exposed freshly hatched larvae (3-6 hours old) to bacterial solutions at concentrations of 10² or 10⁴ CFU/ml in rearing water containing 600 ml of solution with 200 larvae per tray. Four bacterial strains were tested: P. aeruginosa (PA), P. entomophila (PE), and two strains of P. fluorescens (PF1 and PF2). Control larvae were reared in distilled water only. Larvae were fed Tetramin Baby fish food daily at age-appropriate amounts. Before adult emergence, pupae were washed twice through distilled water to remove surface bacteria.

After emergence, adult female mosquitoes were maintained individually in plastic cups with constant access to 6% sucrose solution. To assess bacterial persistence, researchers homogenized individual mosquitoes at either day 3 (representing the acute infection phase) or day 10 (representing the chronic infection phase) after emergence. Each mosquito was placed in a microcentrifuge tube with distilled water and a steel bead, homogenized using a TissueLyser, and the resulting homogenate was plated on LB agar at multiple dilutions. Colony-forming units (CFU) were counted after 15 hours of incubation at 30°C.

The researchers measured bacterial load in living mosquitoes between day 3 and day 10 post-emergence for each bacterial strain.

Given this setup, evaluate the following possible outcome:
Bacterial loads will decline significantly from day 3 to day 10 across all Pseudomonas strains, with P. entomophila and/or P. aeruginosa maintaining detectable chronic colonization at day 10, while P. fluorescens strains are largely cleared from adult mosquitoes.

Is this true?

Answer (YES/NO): NO